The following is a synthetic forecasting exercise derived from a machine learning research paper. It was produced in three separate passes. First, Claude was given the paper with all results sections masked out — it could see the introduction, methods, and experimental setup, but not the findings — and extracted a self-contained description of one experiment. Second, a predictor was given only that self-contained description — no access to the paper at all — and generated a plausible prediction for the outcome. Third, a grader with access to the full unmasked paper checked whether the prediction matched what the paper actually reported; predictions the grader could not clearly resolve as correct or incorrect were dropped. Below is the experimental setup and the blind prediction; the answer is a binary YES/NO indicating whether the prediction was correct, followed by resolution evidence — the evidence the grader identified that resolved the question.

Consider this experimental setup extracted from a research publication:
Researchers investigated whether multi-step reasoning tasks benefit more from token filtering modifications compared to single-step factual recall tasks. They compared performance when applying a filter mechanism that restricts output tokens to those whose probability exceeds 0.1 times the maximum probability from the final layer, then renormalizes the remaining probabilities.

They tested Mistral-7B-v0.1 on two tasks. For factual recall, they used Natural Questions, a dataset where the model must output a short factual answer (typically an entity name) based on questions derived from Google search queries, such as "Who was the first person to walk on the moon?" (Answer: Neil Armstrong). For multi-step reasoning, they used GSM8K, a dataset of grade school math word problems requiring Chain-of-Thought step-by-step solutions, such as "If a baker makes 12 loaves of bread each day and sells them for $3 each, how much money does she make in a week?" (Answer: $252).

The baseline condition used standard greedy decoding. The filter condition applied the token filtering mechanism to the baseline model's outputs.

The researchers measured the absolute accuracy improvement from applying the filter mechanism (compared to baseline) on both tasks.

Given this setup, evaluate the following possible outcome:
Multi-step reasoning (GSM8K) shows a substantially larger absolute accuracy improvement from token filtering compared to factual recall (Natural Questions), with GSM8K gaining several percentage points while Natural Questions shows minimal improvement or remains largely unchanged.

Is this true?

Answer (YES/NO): NO